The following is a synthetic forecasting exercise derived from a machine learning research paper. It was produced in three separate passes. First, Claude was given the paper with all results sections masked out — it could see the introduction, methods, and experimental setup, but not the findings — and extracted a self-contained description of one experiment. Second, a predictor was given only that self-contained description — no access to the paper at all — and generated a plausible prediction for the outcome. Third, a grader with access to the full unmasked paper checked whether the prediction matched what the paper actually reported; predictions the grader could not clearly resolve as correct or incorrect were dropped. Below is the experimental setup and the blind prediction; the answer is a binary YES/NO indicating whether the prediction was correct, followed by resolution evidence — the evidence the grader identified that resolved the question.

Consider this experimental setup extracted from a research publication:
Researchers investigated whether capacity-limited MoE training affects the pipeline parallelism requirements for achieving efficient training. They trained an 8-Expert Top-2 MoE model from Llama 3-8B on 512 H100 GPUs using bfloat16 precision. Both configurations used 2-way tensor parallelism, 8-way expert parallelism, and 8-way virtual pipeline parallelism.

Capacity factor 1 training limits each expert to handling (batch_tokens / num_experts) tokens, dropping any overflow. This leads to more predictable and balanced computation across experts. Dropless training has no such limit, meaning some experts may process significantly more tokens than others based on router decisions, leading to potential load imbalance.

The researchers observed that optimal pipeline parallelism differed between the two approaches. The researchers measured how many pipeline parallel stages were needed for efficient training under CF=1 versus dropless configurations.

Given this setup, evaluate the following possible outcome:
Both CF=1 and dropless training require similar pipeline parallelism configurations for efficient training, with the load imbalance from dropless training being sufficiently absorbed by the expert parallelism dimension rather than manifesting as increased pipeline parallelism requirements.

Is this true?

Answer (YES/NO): NO